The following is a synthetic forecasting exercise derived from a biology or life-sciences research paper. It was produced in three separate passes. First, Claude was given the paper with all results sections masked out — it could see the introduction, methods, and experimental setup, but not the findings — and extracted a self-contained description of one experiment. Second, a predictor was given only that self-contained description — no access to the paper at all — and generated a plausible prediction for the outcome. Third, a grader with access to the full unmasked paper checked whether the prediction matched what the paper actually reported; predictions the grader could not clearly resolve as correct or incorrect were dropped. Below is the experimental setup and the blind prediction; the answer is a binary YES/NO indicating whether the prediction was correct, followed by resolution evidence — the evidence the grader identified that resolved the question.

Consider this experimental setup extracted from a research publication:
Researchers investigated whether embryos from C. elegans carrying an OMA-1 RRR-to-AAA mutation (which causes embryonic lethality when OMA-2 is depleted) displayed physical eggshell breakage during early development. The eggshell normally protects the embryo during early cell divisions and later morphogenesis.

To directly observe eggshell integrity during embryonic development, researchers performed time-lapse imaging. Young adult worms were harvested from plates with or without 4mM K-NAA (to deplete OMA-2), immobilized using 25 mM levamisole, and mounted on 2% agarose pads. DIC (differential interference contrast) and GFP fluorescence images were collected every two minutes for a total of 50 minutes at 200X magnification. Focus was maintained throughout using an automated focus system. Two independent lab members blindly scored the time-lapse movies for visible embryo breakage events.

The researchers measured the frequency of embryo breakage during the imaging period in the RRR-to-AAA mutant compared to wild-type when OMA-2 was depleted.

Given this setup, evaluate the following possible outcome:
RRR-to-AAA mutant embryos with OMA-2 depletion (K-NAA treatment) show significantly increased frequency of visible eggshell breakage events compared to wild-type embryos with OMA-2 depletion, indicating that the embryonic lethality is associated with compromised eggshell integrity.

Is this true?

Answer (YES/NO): YES